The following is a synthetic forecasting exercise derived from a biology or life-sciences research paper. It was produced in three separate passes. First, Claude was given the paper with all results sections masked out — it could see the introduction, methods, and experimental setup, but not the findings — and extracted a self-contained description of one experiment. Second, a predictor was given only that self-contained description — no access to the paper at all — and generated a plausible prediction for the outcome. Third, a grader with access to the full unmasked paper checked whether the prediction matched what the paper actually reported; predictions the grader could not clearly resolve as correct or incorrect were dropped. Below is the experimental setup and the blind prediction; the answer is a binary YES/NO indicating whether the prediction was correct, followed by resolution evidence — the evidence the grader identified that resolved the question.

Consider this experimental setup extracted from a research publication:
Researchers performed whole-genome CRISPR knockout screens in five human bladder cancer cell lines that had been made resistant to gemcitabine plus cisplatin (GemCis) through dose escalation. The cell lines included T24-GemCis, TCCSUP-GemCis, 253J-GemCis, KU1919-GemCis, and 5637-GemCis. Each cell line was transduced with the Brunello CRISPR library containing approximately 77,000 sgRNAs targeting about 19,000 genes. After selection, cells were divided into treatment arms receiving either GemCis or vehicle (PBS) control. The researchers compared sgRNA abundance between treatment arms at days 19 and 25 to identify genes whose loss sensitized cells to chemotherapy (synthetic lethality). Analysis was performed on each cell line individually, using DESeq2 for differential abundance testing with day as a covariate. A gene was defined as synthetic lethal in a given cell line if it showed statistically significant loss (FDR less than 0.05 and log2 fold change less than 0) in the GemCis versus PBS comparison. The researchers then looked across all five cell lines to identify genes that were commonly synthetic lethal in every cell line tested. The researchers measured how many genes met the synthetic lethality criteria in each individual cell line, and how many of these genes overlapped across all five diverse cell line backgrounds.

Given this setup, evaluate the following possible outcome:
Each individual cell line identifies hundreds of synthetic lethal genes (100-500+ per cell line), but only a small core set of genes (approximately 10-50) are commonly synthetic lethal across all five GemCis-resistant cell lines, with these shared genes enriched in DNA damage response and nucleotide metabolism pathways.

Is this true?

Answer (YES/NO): NO